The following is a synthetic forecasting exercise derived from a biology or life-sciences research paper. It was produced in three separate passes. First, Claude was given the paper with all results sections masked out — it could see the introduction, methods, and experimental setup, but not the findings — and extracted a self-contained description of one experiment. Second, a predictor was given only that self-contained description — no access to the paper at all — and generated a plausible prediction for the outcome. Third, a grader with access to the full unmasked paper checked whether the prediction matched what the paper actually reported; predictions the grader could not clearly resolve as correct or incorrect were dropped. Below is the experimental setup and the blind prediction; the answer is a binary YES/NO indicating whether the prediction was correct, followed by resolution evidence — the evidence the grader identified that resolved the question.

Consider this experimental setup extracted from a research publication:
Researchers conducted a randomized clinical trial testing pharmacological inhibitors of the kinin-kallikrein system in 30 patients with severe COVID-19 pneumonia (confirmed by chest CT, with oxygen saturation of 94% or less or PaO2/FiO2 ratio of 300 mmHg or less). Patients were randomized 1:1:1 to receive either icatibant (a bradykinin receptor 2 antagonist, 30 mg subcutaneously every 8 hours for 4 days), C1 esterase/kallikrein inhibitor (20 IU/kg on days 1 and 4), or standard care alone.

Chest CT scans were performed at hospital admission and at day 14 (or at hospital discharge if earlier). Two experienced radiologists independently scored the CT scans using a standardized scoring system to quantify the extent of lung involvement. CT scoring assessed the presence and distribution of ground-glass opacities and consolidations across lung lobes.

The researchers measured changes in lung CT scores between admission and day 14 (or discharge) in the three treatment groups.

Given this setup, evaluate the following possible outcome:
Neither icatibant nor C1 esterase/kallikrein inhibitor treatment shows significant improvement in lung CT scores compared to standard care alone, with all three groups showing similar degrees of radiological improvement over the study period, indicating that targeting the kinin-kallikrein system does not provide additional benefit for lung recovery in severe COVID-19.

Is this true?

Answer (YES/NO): NO